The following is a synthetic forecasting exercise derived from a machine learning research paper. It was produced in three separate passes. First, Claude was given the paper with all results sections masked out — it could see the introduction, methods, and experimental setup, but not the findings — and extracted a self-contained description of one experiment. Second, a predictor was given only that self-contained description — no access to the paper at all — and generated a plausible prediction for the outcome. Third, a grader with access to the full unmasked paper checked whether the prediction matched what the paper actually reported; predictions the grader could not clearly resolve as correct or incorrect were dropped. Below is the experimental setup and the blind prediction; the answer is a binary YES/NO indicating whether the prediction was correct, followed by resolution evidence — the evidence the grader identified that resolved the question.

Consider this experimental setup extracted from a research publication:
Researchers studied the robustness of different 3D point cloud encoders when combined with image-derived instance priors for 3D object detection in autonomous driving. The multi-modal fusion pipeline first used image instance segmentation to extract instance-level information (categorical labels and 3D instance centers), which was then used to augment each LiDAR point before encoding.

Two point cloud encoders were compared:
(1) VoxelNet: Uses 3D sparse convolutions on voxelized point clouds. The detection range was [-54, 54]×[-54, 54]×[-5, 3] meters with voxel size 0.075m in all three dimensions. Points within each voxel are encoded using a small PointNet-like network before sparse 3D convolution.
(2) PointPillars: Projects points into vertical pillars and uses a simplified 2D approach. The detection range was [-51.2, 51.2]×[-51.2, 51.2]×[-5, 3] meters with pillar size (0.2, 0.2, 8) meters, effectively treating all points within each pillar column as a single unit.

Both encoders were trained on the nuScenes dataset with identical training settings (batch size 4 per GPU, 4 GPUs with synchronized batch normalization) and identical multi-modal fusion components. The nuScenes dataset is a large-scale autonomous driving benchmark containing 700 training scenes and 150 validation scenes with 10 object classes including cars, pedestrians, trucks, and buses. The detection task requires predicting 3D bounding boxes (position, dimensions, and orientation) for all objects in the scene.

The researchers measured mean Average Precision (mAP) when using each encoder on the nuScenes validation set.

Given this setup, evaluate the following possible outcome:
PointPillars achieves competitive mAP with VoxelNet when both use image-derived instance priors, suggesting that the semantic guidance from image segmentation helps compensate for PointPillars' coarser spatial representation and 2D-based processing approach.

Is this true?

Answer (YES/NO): YES